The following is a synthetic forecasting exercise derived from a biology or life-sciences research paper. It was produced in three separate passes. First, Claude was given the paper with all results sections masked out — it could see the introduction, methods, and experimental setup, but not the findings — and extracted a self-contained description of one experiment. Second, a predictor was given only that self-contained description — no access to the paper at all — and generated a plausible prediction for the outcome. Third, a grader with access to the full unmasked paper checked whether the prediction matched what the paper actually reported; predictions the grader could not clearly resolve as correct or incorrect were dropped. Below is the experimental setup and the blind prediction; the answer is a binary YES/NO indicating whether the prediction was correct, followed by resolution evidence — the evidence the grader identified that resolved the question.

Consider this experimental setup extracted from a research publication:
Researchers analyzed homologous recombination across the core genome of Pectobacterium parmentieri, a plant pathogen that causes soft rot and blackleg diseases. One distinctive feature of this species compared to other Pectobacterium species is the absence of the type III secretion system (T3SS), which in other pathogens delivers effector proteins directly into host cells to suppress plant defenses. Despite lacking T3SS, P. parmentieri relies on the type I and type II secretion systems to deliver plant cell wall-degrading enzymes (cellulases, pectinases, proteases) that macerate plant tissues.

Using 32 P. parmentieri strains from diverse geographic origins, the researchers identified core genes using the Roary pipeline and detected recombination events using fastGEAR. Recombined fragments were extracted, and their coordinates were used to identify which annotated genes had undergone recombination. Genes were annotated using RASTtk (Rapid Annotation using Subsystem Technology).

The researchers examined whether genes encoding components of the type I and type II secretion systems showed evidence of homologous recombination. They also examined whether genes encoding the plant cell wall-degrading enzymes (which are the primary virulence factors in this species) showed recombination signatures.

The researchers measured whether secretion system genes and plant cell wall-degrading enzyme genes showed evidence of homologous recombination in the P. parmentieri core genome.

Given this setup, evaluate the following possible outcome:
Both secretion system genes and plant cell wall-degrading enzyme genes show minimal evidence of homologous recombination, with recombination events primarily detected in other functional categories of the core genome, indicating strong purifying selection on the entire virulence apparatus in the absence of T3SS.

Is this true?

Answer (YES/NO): NO